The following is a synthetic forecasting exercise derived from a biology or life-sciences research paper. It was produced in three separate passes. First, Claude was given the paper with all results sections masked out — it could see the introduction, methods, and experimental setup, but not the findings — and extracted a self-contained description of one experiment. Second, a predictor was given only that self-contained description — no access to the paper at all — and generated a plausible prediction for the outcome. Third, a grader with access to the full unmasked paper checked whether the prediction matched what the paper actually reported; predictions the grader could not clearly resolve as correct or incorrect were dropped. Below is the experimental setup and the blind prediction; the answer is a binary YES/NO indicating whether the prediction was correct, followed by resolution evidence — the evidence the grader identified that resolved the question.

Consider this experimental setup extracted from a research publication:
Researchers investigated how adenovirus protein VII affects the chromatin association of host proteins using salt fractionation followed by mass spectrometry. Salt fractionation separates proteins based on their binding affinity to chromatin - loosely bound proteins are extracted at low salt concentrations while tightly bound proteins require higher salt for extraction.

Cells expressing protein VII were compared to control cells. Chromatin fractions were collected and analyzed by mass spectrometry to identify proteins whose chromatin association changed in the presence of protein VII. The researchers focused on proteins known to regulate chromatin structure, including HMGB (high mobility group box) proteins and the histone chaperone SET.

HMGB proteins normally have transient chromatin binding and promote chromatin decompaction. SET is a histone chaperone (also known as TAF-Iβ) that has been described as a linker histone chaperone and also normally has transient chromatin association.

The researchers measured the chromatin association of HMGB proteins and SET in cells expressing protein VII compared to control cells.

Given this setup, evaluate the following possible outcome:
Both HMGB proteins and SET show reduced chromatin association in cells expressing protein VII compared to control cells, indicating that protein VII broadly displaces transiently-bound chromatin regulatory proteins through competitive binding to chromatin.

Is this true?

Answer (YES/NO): NO